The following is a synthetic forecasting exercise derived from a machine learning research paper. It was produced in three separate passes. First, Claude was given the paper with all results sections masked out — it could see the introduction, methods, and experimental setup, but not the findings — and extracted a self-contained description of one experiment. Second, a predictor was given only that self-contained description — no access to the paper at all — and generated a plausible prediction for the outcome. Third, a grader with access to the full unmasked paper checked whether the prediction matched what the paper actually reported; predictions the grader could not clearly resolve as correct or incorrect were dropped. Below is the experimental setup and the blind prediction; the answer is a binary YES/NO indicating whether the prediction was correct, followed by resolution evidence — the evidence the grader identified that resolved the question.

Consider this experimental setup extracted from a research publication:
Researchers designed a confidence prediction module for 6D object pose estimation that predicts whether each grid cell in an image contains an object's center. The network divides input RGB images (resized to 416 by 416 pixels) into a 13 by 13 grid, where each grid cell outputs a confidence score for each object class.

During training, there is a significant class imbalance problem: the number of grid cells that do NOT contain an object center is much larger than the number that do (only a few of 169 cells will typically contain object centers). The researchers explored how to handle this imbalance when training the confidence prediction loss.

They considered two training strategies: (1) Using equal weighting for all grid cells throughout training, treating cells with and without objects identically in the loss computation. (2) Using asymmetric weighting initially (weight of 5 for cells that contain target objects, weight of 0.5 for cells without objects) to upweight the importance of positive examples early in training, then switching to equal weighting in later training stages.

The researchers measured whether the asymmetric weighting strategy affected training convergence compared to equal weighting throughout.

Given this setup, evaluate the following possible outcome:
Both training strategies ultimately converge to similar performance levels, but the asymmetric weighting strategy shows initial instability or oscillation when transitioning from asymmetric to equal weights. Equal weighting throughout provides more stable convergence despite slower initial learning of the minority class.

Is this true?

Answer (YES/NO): NO